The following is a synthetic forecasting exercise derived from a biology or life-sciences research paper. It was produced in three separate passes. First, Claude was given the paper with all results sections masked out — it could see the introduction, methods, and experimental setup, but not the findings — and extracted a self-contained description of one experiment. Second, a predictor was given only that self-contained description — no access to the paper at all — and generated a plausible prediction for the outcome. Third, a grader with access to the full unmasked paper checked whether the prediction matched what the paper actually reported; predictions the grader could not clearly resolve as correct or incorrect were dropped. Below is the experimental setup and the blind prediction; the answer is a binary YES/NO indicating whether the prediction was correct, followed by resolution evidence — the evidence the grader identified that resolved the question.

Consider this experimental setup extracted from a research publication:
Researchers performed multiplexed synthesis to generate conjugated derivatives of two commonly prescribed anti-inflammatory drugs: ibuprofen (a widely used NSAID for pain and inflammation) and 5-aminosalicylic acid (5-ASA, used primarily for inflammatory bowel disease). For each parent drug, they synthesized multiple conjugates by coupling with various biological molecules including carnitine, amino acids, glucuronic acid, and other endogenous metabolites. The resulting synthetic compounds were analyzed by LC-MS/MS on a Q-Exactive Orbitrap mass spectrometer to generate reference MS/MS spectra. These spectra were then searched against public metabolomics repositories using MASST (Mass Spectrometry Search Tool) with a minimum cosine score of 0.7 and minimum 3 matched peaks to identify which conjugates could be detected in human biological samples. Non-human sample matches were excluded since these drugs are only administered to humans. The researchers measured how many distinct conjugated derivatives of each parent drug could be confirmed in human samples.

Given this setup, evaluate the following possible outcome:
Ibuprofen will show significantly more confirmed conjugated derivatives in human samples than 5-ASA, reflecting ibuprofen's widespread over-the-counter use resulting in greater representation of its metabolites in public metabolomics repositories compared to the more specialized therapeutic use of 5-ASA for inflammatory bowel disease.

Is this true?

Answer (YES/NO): NO